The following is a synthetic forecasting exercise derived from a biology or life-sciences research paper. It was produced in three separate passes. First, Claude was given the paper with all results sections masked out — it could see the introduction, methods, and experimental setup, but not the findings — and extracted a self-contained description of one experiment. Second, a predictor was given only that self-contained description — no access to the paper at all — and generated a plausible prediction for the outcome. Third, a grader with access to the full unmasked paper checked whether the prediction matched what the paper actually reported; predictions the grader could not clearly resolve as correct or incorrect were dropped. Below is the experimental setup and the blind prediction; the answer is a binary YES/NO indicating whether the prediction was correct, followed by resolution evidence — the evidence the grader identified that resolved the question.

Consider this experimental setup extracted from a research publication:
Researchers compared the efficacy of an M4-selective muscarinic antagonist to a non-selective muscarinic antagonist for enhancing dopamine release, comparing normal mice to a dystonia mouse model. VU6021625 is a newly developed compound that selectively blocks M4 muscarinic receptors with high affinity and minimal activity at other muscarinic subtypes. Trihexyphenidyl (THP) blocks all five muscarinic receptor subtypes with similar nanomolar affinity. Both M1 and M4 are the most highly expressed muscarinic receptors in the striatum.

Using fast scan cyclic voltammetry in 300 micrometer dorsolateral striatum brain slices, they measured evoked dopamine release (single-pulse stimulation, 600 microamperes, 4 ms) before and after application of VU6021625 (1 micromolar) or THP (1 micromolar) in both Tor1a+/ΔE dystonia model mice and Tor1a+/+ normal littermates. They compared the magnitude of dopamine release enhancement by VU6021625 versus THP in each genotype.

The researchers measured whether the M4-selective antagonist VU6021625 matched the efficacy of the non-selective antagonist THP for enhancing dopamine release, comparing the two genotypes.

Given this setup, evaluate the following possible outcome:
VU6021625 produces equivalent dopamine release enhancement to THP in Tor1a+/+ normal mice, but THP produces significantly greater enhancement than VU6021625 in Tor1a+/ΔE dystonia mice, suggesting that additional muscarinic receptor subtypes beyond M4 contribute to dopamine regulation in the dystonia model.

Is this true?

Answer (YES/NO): NO